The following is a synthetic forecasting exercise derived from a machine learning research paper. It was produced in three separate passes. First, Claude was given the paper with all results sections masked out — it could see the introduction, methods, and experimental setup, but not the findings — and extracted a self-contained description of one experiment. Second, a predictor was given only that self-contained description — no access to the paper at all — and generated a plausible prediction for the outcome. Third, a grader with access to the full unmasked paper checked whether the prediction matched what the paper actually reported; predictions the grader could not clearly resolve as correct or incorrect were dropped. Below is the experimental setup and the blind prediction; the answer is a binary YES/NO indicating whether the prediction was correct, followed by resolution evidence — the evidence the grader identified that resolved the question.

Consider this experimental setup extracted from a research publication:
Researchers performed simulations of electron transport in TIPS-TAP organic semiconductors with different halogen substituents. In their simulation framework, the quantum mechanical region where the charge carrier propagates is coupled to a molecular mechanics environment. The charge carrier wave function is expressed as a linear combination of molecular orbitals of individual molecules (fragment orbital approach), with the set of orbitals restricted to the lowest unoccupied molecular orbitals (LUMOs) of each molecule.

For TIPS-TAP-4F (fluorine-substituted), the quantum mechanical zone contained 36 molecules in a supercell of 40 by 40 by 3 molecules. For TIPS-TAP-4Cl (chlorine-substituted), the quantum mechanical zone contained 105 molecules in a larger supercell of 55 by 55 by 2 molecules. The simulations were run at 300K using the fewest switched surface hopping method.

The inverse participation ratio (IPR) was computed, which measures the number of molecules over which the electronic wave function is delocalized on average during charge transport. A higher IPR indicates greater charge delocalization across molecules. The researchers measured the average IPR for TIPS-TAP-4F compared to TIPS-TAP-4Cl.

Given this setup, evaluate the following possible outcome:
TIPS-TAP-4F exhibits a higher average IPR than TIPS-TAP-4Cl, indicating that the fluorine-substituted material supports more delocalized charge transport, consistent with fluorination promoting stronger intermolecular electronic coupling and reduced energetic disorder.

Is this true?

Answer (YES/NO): NO